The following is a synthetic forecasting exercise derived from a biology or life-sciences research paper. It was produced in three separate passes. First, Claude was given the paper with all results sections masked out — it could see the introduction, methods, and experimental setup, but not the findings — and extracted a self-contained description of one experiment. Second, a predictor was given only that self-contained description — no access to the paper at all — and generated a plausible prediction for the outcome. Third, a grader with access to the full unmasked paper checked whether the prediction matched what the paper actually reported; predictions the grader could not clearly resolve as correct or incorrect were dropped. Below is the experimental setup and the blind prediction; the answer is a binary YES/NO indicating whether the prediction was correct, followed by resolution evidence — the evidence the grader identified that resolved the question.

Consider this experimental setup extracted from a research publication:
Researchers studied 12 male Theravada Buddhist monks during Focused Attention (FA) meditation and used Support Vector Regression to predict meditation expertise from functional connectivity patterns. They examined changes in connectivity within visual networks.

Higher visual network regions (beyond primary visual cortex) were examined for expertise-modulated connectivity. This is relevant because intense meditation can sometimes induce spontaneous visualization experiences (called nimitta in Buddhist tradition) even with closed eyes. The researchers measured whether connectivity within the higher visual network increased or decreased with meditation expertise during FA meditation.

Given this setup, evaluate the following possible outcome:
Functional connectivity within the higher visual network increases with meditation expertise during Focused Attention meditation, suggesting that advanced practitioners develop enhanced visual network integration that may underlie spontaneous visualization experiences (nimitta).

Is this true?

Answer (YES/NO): YES